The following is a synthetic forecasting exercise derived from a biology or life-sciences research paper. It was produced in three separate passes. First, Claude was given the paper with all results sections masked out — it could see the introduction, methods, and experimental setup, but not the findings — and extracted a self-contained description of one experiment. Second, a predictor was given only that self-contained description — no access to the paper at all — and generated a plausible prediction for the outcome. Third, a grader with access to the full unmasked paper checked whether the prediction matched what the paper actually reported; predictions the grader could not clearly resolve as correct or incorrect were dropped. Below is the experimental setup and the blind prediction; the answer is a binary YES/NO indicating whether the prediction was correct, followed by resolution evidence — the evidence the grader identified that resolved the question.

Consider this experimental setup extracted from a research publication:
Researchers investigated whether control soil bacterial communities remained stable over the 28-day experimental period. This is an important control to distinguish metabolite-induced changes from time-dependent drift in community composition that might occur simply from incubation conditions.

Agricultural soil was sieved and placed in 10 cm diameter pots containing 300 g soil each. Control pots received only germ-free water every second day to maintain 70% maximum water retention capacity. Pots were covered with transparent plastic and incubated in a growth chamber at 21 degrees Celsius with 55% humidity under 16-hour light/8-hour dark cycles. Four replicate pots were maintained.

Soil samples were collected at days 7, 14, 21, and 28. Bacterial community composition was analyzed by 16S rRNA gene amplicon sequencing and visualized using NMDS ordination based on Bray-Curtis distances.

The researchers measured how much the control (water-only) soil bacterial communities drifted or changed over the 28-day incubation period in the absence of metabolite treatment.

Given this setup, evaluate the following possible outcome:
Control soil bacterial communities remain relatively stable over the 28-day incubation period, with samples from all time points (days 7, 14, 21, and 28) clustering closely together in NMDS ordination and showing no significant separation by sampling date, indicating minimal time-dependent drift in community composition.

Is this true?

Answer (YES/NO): NO